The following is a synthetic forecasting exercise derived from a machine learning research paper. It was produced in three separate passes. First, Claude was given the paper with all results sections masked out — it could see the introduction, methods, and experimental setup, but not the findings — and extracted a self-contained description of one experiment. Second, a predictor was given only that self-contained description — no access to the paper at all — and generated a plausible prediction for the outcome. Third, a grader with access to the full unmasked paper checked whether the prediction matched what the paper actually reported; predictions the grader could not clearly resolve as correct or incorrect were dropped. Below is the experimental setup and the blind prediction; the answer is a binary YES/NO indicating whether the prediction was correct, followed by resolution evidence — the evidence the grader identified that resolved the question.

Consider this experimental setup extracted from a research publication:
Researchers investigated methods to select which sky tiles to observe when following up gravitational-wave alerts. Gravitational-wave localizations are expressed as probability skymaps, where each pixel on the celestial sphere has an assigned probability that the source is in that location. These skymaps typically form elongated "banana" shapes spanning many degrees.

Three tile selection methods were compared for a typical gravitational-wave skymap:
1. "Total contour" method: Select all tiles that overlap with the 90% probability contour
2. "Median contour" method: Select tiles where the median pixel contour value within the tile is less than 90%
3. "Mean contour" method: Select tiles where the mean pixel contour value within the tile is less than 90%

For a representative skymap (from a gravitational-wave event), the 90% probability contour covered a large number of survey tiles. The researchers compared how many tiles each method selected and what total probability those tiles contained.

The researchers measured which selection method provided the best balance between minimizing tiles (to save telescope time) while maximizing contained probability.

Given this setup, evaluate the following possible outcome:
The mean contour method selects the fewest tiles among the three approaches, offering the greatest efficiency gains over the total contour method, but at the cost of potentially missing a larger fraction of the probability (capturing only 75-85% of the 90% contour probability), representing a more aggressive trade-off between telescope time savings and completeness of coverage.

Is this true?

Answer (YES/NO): NO